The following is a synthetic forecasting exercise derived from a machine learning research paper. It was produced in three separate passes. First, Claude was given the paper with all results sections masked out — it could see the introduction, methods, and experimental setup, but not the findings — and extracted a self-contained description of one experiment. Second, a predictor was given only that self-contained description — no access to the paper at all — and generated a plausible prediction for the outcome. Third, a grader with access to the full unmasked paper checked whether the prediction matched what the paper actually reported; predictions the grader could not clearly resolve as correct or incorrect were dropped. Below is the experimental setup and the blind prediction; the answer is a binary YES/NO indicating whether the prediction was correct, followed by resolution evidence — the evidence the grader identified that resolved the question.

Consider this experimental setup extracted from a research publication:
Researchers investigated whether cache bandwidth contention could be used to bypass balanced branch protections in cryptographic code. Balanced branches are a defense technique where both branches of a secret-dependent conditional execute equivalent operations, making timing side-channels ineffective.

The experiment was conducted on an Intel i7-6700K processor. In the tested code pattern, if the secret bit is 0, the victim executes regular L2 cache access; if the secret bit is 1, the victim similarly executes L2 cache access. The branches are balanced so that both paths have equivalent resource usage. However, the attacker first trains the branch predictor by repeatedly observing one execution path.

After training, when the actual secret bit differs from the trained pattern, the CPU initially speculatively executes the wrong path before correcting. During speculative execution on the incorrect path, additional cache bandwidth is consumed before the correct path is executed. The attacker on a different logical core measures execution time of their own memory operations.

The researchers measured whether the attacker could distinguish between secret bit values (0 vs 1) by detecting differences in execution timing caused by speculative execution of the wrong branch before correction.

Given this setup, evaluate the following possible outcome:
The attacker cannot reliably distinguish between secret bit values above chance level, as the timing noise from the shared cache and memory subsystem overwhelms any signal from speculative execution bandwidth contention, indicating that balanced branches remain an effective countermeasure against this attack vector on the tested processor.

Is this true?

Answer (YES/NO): NO